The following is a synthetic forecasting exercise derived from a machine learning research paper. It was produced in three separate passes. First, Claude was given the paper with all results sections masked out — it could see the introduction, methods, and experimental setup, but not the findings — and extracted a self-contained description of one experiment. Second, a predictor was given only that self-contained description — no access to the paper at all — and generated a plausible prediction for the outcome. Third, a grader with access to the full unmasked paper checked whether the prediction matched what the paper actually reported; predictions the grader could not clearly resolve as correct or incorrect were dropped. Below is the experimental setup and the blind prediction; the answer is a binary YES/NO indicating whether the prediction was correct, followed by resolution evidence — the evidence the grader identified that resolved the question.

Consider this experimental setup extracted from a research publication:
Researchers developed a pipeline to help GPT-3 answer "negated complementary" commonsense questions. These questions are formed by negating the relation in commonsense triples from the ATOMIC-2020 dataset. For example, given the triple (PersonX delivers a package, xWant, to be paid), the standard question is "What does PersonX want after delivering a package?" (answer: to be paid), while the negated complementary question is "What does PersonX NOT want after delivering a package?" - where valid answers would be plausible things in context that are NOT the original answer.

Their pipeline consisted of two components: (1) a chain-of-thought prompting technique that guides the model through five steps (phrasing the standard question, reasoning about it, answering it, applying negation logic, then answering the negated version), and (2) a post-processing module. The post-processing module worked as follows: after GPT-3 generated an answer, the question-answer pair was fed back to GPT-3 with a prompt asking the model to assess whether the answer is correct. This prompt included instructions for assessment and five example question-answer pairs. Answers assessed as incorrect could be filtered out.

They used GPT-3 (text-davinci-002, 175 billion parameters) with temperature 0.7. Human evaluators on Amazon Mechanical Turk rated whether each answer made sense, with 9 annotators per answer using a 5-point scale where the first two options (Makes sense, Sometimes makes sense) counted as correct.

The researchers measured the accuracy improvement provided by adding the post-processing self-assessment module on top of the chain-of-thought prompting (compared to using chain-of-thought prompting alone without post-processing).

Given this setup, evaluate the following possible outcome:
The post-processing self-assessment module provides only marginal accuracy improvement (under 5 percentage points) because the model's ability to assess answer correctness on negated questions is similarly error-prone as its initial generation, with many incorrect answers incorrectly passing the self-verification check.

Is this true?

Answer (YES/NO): YES